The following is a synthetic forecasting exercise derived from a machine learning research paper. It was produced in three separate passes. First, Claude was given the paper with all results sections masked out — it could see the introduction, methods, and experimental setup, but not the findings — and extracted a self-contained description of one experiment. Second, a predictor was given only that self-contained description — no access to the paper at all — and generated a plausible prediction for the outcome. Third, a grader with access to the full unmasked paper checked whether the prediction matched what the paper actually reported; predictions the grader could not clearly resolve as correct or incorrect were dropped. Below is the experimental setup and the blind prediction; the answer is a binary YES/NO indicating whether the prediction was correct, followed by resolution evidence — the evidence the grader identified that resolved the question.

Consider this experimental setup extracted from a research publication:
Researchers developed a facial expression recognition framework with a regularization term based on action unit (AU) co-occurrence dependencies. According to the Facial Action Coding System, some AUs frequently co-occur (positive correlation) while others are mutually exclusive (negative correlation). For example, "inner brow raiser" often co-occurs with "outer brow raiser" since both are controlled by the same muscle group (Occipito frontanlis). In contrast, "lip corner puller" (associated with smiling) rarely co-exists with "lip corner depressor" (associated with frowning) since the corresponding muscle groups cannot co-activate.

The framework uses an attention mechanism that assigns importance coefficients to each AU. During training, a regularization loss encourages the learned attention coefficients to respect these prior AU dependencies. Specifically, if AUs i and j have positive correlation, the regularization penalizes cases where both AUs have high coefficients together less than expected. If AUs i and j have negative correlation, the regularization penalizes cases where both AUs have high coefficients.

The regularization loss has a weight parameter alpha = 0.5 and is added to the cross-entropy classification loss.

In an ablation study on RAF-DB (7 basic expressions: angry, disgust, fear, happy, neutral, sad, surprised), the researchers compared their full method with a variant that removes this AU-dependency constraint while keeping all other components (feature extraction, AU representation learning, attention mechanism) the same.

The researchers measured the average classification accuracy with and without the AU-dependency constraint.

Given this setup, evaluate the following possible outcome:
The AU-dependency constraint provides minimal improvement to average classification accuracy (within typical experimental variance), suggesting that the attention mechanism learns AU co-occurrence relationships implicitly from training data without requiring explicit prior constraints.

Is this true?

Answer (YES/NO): NO